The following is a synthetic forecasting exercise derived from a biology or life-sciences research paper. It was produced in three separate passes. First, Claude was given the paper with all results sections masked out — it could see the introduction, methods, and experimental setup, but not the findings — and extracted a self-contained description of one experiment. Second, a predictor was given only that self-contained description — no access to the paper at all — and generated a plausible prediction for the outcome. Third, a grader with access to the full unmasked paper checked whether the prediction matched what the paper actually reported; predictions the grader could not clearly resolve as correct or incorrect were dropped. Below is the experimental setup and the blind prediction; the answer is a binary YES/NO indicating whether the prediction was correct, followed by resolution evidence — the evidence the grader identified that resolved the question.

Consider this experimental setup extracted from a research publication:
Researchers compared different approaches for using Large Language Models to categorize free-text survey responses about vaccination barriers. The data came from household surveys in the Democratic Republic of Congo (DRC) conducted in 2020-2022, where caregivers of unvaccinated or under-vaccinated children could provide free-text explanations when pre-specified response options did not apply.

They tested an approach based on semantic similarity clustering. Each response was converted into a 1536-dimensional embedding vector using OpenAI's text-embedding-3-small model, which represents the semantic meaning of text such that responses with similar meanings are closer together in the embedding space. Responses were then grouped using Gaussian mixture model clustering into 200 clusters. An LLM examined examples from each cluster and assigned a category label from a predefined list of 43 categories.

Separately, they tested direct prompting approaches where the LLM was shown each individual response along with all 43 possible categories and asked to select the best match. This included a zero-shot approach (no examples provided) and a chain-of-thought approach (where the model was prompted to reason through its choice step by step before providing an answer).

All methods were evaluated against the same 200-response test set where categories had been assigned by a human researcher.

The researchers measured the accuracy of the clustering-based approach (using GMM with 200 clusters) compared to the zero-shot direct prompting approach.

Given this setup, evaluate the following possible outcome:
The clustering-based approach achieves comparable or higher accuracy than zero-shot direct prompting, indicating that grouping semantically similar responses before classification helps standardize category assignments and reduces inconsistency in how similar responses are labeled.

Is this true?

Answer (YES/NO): NO